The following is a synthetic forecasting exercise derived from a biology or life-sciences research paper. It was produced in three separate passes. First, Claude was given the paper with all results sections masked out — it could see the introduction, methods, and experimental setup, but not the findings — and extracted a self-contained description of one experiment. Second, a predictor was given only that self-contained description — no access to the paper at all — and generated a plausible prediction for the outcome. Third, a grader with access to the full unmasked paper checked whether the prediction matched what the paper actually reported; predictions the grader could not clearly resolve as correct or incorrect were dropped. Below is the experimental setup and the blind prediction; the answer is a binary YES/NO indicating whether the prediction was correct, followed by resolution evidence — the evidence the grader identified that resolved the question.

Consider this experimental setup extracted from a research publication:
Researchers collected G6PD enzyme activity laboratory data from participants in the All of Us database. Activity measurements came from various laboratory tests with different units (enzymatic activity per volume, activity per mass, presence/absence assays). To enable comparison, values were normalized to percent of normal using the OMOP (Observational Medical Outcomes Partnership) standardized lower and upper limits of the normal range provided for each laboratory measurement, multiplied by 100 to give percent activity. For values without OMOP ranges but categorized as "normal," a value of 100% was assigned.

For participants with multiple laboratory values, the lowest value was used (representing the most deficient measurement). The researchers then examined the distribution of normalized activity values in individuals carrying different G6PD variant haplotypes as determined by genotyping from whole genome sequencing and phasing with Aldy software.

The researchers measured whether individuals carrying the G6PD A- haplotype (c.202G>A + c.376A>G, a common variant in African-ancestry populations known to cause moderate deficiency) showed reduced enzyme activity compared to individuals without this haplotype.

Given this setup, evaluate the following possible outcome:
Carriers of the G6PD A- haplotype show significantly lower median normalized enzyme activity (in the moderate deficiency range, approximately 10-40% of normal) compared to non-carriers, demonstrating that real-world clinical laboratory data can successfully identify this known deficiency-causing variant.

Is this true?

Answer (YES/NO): YES